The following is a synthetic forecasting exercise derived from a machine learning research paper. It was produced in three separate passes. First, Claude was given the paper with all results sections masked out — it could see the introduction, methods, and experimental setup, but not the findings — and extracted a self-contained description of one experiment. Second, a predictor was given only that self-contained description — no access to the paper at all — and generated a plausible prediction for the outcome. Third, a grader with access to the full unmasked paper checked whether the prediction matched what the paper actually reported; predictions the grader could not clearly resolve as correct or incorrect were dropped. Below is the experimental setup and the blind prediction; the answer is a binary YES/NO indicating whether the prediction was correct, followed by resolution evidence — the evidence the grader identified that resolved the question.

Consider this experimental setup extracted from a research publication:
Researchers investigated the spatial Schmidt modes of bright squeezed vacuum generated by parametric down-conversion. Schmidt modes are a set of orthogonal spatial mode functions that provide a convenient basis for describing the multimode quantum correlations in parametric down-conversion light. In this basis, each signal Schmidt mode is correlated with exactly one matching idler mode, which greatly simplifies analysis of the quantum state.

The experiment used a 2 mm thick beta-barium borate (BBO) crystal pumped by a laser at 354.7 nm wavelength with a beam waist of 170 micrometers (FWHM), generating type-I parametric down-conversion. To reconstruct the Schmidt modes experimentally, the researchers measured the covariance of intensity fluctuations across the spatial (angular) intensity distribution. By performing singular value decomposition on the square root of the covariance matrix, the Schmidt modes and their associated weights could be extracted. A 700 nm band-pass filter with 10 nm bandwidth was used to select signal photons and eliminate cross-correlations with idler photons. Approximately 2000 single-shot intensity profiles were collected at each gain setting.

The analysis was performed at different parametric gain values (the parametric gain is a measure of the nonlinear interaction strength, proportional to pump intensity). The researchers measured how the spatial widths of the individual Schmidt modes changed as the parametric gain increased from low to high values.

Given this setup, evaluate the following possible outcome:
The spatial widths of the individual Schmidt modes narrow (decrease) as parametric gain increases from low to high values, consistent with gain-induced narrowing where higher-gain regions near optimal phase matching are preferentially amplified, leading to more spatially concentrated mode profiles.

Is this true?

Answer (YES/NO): NO